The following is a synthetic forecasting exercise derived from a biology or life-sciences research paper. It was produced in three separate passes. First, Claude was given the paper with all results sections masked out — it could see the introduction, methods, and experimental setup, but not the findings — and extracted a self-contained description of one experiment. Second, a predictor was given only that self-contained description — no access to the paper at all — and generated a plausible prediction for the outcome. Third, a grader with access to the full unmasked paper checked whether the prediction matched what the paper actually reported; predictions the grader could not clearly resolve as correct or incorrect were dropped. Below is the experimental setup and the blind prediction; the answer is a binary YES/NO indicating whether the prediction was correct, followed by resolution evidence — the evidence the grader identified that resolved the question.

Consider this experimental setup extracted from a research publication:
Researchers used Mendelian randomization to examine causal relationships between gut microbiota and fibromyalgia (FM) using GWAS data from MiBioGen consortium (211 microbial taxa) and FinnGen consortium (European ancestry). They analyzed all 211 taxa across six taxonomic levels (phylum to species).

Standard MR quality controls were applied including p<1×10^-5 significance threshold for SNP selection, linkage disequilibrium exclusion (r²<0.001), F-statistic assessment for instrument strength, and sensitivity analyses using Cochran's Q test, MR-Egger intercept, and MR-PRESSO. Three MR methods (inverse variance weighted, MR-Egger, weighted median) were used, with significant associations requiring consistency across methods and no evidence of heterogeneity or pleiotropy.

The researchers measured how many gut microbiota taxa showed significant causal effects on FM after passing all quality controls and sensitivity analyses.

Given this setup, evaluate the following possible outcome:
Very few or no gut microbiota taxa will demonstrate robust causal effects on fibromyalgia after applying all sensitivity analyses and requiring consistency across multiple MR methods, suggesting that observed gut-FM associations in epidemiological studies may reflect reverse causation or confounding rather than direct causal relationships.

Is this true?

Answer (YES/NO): NO